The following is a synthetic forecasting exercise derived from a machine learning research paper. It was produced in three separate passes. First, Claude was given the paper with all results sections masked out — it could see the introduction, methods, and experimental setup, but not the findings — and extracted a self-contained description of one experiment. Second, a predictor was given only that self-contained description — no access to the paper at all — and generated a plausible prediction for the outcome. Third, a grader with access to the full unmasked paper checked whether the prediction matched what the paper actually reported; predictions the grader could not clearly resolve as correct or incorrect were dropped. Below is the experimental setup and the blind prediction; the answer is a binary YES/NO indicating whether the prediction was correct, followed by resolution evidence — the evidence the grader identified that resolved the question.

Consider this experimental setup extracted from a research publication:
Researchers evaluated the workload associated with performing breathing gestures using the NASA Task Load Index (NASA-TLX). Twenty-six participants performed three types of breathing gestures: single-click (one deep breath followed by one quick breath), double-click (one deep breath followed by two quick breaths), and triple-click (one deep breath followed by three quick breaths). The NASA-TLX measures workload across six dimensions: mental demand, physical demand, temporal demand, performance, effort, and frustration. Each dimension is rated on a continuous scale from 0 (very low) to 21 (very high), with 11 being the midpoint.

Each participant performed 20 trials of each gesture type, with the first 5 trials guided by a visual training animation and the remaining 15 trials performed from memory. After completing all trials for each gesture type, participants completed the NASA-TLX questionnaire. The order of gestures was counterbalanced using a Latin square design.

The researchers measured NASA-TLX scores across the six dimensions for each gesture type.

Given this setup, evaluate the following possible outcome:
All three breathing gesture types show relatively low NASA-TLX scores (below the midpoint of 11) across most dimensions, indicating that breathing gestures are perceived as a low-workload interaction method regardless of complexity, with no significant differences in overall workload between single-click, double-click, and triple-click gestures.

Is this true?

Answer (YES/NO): NO